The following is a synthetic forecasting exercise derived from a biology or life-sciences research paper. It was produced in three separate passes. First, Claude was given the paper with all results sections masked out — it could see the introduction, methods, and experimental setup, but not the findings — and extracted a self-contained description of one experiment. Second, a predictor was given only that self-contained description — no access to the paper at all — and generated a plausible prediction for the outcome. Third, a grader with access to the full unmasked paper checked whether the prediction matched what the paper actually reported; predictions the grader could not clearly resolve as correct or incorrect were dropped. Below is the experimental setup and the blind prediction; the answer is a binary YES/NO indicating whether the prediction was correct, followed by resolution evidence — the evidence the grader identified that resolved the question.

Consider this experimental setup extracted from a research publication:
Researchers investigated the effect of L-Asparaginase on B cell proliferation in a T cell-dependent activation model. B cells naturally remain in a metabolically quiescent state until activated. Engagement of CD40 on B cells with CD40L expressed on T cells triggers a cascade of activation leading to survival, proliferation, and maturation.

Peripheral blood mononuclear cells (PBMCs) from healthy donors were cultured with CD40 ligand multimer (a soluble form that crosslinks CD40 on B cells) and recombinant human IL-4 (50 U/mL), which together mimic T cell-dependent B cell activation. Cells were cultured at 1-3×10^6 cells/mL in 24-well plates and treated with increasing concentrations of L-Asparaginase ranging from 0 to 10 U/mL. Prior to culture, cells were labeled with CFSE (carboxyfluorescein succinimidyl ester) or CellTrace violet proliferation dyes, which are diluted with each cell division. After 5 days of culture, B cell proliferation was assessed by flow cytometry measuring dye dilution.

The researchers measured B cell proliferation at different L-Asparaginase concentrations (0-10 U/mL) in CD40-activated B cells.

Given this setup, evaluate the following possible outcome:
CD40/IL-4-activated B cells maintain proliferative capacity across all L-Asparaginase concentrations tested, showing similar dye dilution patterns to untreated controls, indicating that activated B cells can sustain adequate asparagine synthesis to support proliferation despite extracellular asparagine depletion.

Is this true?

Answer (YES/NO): NO